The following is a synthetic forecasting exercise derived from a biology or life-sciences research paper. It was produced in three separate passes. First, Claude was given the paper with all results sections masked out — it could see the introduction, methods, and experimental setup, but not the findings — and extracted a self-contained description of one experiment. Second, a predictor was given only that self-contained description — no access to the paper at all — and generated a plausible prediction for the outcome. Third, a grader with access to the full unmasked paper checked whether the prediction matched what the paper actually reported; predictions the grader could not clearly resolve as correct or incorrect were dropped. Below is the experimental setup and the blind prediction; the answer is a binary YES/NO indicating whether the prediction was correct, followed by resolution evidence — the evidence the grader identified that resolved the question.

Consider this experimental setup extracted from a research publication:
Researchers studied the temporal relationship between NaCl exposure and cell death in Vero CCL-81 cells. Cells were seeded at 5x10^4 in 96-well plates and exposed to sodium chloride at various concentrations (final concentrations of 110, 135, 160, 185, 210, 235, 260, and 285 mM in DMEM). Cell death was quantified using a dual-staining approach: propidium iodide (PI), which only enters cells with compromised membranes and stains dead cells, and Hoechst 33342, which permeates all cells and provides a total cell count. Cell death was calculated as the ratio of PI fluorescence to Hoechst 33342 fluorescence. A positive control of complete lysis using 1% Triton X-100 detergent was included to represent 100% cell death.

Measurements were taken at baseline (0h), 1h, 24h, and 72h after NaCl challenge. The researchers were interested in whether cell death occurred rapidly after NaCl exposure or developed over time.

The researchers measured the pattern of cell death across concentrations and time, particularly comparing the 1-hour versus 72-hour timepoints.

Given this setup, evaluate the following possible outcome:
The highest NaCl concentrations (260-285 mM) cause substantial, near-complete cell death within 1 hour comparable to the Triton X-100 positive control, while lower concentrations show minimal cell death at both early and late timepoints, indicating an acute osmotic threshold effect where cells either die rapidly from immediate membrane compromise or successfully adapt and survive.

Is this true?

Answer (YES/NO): NO